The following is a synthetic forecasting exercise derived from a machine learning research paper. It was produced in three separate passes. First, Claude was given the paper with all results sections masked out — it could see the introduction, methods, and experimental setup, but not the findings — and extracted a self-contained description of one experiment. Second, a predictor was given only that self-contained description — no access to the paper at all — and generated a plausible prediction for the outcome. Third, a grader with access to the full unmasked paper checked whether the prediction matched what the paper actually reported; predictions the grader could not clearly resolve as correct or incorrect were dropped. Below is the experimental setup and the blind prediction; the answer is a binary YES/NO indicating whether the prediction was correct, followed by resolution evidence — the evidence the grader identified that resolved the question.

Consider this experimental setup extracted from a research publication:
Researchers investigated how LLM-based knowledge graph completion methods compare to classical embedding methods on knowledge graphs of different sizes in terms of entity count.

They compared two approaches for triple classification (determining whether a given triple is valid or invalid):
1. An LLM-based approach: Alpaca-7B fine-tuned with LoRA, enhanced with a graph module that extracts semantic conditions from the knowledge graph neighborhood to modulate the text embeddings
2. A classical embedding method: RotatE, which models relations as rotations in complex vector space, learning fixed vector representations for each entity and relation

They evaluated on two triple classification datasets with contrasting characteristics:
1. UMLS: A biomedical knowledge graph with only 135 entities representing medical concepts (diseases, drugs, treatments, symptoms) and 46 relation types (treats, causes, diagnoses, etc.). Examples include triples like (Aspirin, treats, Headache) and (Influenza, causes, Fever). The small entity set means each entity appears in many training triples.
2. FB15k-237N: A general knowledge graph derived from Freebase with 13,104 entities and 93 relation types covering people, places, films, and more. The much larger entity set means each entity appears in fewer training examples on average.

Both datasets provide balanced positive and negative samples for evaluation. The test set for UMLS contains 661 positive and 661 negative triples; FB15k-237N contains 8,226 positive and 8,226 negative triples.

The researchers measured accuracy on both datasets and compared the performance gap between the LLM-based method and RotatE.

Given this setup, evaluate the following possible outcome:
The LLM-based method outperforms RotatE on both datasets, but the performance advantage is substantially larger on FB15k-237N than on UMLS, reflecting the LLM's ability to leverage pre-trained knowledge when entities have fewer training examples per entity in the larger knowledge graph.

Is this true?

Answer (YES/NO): YES